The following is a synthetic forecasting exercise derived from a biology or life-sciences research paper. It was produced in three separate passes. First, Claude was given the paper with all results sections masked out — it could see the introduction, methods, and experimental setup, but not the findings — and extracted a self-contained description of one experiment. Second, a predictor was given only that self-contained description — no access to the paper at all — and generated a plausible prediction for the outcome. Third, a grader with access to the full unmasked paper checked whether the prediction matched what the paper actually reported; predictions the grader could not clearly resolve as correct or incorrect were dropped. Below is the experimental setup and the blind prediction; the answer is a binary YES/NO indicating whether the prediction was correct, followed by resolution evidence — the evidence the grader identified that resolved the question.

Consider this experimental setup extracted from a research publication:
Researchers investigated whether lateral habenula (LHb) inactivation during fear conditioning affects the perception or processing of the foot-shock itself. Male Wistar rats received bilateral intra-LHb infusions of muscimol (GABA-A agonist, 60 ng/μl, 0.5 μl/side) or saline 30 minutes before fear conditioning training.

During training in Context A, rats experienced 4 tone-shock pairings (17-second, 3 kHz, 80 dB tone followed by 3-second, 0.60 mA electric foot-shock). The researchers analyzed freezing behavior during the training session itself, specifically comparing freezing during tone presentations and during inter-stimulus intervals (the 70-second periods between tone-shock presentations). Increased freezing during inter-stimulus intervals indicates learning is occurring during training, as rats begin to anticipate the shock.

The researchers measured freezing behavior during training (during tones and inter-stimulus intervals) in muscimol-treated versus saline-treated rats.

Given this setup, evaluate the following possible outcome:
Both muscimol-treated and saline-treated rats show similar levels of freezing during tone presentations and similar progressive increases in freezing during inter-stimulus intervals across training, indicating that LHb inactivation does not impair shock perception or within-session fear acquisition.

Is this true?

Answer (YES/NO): YES